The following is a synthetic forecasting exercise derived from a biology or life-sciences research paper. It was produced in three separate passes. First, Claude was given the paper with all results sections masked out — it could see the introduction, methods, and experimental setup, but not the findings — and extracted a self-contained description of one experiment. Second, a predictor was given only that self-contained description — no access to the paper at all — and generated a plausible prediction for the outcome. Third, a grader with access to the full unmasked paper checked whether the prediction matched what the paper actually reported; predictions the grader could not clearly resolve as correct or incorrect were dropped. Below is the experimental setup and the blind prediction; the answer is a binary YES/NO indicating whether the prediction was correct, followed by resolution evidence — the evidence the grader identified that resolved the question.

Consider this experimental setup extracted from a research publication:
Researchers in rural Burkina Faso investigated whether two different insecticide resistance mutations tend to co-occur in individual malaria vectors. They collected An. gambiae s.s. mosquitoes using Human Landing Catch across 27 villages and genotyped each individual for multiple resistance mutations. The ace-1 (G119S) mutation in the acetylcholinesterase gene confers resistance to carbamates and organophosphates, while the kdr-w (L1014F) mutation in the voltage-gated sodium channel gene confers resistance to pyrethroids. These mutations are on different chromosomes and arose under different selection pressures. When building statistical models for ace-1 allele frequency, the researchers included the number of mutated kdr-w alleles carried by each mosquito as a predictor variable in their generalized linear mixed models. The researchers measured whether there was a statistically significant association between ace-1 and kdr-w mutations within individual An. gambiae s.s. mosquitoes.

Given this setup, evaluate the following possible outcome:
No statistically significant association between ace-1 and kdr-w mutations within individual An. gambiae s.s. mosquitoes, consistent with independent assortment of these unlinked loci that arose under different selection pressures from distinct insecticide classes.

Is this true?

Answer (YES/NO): NO